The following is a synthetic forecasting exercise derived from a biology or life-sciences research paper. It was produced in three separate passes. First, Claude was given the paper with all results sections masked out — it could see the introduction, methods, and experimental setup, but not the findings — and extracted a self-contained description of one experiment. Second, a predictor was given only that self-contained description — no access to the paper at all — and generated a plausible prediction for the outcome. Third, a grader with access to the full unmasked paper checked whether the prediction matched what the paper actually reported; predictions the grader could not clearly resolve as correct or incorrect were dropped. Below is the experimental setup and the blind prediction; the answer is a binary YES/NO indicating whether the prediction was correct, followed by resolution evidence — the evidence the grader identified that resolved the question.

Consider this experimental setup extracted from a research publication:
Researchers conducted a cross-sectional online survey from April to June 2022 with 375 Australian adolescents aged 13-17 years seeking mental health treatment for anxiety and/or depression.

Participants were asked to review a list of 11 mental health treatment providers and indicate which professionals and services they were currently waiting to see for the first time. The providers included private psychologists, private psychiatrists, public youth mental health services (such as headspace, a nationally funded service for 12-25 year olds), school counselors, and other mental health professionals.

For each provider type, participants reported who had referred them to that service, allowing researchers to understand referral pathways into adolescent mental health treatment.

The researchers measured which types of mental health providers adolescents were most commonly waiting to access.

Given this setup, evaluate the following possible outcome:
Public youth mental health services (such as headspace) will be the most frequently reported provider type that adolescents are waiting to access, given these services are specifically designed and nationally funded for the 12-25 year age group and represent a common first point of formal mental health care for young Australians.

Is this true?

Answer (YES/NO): NO